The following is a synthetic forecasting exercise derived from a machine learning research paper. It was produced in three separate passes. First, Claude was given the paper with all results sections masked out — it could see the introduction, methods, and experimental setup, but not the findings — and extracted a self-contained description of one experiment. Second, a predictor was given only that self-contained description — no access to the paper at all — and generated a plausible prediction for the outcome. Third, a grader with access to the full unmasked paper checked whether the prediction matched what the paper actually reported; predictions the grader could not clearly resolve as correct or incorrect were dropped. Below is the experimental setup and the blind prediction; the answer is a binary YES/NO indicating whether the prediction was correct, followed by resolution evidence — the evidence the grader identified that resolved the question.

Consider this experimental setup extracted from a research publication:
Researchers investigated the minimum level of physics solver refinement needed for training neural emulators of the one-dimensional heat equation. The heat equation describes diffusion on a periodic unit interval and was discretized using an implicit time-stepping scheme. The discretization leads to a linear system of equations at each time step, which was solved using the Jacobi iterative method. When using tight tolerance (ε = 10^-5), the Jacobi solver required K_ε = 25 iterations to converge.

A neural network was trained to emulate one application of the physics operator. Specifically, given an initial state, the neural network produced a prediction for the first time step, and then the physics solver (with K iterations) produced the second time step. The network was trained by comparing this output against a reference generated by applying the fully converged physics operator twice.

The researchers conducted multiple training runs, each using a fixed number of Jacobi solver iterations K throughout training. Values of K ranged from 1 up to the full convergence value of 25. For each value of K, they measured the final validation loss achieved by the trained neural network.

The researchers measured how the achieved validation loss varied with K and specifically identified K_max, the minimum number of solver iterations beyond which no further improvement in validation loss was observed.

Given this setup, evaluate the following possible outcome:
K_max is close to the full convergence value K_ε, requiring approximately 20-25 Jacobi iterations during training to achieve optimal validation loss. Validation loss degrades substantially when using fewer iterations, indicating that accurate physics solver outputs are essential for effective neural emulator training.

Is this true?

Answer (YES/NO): NO